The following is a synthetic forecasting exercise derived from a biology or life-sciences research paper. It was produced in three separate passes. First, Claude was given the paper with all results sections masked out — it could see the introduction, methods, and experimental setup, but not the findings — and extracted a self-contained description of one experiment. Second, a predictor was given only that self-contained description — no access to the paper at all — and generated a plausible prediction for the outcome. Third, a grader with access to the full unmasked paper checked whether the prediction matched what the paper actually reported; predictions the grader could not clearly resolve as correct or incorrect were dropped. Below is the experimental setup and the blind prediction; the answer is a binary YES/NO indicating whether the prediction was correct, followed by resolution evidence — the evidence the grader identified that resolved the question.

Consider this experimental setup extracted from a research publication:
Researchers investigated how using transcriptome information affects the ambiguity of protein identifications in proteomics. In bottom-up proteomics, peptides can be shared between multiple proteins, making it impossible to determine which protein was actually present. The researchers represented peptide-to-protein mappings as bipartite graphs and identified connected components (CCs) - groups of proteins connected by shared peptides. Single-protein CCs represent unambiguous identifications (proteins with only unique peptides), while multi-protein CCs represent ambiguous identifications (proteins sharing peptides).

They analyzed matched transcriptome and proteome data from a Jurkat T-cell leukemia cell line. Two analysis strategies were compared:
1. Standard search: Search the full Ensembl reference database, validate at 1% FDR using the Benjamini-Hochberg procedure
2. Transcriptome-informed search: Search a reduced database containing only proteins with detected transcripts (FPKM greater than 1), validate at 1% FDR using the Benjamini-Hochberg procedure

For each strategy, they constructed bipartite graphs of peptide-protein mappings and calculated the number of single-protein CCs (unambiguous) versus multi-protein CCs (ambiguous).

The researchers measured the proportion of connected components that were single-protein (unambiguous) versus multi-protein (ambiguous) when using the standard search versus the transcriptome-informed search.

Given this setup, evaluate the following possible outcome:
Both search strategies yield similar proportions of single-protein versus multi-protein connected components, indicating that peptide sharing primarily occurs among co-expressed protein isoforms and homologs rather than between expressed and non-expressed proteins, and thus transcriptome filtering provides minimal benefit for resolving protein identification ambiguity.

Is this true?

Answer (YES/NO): NO